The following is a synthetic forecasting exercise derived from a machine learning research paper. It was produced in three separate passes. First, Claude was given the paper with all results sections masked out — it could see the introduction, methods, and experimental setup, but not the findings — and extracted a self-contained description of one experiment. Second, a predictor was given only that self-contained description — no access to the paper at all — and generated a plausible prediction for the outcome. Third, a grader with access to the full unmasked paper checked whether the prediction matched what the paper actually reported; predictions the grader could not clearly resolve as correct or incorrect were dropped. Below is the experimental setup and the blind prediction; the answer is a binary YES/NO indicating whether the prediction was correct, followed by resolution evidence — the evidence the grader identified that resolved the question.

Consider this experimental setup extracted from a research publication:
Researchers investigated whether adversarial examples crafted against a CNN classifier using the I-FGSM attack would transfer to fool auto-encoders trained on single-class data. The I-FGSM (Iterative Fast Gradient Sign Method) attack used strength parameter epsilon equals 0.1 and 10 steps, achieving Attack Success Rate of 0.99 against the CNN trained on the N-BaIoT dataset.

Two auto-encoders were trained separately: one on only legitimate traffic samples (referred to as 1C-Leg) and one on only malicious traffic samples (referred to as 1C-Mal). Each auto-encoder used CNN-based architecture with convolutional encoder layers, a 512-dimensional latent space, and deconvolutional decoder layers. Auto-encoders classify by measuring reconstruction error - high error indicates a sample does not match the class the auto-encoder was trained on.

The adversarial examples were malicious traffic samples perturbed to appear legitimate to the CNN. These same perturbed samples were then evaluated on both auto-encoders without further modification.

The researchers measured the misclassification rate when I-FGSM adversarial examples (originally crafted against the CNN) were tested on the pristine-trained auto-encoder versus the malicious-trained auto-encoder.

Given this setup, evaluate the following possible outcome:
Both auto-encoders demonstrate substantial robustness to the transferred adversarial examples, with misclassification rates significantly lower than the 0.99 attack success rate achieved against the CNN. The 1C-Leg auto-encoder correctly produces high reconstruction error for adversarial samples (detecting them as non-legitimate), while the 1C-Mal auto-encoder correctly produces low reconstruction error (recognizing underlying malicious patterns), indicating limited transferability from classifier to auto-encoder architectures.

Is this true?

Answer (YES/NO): YES